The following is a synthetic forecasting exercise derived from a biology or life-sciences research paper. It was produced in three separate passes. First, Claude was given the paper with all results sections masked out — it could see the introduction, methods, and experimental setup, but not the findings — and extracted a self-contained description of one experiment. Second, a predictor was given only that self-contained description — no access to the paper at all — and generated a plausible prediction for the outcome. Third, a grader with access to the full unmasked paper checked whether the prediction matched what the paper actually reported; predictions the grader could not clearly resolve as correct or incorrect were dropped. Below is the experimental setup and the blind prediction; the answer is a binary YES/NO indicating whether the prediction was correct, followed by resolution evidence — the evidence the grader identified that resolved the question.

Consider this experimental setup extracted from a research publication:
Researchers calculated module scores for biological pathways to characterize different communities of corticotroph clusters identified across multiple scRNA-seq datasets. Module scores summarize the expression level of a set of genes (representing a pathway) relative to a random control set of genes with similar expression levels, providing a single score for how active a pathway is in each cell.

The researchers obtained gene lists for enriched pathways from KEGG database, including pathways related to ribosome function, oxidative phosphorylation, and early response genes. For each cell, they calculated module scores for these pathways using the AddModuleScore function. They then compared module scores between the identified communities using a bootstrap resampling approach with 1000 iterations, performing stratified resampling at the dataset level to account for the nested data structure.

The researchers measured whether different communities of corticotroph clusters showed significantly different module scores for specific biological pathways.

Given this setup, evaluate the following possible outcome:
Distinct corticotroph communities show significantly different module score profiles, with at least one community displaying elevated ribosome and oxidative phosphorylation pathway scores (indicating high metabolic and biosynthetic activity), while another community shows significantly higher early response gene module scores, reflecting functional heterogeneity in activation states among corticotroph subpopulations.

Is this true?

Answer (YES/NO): YES